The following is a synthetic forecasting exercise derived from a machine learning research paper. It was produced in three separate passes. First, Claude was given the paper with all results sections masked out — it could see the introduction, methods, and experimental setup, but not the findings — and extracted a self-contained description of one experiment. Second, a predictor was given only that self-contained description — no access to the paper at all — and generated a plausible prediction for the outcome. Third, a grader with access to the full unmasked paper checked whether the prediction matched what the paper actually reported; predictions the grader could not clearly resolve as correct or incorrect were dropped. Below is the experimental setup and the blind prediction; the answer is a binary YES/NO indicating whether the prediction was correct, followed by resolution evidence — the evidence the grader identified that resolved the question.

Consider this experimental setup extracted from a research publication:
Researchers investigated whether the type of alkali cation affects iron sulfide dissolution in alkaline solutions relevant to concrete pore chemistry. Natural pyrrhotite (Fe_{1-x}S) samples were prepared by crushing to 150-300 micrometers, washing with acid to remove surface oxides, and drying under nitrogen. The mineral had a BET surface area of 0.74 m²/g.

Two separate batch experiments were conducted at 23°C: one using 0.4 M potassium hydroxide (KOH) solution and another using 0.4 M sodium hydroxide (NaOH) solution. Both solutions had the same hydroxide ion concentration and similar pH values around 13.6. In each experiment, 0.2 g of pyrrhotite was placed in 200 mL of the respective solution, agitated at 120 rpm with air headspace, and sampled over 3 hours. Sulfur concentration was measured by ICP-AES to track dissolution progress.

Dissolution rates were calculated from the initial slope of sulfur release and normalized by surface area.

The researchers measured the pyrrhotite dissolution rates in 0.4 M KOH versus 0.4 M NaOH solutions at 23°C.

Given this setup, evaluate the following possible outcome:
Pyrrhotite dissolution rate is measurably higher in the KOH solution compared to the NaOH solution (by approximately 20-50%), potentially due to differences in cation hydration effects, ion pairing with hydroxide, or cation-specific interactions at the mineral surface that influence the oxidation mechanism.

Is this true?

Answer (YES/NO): NO